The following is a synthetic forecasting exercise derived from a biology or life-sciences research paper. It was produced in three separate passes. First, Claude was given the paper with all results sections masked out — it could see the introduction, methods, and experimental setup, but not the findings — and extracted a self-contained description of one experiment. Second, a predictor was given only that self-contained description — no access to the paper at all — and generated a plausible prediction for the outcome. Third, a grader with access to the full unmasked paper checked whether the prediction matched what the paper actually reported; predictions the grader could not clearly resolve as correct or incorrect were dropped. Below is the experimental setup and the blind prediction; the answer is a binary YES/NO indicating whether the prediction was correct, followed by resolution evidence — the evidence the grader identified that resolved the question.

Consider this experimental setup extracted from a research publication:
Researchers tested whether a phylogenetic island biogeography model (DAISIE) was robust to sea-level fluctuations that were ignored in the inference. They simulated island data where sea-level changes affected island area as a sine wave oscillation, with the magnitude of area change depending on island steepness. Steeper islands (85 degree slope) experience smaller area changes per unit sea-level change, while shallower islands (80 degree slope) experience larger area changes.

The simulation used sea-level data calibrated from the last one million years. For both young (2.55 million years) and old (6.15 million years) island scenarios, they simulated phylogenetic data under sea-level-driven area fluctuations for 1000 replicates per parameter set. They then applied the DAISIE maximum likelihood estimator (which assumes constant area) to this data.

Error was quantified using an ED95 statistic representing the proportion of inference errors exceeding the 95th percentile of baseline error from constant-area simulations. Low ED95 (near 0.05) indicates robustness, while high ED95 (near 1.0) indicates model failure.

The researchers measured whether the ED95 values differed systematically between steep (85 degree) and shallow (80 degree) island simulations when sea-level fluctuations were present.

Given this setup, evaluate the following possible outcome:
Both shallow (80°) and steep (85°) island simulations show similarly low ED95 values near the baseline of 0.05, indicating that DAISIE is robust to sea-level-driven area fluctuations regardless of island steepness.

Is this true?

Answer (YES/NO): YES